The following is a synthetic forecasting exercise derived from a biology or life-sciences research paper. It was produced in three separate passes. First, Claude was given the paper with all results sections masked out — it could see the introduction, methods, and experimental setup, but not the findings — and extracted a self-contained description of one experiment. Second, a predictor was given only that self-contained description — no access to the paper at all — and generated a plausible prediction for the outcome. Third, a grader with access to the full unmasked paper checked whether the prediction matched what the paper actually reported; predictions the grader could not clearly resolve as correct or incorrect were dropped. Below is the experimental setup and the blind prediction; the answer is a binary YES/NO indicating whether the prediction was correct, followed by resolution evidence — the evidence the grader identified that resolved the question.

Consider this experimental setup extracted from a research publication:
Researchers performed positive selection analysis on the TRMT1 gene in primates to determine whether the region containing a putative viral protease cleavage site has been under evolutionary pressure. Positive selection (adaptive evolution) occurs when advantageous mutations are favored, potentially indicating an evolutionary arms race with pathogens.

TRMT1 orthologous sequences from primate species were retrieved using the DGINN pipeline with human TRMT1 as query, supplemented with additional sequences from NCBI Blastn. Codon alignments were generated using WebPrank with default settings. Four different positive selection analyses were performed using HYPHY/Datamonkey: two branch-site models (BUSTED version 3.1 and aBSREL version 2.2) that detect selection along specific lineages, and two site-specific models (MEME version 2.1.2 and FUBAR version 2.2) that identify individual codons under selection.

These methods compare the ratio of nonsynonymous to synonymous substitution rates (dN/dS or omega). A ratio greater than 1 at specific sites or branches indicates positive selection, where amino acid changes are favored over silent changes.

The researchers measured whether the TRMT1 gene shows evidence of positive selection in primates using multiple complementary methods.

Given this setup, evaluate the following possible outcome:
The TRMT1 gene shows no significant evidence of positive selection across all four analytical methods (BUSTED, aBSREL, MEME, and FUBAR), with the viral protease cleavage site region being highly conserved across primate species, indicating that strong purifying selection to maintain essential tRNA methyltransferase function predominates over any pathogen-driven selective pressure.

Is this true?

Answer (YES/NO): NO